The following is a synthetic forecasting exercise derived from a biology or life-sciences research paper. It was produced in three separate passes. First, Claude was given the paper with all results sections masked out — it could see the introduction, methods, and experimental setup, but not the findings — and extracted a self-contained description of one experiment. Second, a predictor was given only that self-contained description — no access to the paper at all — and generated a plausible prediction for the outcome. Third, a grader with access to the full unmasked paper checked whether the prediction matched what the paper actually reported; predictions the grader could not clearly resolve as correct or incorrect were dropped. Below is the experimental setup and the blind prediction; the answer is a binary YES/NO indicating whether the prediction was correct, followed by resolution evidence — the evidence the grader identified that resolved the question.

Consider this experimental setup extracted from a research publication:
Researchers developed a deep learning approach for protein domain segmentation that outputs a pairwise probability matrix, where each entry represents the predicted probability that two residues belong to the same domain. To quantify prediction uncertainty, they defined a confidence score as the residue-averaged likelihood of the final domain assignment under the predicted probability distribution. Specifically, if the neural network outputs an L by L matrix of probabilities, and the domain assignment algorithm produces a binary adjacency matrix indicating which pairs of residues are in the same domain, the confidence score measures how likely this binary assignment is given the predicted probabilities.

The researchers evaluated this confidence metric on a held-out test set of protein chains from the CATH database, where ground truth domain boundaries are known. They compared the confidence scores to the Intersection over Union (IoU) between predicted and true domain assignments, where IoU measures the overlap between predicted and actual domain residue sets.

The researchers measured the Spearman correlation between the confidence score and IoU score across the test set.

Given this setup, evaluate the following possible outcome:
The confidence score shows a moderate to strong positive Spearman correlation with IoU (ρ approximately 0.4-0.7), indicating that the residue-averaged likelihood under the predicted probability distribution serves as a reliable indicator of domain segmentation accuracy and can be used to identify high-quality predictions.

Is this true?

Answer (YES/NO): YES